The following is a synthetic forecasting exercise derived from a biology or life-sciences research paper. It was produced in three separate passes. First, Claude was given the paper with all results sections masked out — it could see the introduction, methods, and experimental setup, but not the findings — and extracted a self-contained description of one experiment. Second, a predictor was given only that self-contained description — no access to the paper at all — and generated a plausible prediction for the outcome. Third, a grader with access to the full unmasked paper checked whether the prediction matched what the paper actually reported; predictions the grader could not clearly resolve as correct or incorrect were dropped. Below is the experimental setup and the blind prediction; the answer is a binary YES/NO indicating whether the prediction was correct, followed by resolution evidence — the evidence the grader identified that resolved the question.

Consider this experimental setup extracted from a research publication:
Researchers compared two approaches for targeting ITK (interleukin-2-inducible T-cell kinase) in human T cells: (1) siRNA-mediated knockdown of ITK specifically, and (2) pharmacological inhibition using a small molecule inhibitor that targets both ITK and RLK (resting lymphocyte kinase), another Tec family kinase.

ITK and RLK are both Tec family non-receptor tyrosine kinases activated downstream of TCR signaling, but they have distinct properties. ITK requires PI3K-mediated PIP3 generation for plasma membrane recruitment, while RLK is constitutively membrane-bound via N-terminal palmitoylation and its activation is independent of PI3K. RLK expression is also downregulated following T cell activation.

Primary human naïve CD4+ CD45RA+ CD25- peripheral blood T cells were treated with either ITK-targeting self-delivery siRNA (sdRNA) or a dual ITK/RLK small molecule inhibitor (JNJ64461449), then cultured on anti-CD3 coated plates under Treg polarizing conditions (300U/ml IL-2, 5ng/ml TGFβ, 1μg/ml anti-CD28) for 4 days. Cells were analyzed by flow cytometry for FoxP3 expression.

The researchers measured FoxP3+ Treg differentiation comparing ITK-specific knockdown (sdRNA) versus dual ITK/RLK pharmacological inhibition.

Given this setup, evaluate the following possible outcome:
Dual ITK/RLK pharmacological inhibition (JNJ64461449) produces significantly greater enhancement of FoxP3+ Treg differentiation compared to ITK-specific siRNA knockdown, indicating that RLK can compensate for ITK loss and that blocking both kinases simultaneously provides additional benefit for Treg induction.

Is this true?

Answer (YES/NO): NO